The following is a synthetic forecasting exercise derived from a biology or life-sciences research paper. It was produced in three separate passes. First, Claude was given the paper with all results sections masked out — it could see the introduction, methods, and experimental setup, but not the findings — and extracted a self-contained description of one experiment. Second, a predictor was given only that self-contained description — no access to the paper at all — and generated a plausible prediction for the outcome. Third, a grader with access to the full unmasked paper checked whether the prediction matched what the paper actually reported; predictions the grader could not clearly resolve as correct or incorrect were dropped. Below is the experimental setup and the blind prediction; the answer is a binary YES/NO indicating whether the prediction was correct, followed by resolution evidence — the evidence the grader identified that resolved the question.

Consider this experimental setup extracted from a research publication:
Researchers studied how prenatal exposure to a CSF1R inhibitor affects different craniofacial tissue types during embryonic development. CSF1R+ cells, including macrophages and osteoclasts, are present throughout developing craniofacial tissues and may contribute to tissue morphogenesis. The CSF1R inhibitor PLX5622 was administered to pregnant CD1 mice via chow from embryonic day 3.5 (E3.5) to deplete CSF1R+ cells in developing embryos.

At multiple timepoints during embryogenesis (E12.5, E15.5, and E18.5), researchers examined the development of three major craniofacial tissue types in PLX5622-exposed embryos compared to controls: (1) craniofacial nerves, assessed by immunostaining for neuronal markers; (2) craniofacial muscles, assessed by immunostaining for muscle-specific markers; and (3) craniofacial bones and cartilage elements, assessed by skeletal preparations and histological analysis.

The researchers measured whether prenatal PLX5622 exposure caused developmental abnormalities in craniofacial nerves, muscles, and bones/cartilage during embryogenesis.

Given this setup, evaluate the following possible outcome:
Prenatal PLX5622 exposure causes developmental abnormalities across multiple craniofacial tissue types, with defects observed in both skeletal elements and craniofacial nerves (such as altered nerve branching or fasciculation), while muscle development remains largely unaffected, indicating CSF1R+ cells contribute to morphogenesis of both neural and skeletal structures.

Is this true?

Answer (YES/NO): NO